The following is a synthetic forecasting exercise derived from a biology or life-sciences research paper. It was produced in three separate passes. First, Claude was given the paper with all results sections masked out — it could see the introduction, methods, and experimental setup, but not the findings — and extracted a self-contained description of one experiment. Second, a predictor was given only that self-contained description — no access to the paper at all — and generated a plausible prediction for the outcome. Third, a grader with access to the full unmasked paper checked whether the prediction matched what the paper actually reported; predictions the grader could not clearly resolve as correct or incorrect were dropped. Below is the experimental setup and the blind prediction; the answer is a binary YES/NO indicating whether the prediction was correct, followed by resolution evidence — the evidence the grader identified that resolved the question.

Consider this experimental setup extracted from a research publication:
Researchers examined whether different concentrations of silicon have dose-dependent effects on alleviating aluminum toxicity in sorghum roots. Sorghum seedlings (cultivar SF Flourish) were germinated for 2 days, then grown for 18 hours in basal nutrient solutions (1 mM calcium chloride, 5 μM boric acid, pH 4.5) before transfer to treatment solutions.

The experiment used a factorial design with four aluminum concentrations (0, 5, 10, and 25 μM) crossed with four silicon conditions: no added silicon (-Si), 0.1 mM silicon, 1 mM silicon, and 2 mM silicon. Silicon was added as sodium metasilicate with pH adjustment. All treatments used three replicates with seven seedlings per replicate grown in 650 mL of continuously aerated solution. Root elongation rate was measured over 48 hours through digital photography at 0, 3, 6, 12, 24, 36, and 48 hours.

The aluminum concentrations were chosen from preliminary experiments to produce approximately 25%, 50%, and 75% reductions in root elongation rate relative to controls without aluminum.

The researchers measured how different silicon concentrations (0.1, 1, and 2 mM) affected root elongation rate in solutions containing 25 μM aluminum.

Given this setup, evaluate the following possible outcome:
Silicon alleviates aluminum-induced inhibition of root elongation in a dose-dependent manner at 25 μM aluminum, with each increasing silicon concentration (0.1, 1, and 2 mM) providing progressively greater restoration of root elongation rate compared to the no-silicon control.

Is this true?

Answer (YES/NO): NO